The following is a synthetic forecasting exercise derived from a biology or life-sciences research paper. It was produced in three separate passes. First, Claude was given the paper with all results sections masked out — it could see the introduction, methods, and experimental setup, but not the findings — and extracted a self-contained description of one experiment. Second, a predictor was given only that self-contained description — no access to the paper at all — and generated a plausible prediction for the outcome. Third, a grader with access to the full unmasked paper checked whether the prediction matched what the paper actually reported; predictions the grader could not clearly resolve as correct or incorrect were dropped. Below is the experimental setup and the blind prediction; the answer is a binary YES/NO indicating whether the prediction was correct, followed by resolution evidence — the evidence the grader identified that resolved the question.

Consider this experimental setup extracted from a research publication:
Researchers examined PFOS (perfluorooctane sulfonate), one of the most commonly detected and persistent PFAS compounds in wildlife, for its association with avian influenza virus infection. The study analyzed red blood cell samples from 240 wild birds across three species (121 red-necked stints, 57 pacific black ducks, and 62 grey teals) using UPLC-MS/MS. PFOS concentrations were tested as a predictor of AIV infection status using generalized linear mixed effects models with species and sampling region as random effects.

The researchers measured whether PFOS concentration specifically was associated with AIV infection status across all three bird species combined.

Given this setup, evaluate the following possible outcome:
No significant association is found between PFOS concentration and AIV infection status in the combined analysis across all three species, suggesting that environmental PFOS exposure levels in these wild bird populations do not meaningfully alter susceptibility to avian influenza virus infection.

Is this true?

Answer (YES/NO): YES